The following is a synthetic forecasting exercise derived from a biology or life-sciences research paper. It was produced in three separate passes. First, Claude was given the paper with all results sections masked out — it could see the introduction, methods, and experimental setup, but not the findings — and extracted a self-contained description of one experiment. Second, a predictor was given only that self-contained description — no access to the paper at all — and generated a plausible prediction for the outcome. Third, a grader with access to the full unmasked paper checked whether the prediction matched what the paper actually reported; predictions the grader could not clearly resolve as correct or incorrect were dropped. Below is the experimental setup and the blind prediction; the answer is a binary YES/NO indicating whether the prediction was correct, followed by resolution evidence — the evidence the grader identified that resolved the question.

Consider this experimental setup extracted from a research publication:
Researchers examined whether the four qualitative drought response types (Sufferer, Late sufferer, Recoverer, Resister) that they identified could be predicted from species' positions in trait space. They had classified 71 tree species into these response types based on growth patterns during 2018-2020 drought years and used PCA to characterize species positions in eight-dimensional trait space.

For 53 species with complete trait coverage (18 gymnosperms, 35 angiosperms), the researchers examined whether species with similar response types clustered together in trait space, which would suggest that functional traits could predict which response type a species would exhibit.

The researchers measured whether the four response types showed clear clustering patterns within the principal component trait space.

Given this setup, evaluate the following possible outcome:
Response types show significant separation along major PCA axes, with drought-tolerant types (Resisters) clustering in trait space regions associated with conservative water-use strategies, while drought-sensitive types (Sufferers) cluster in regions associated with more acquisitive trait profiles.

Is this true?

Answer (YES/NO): NO